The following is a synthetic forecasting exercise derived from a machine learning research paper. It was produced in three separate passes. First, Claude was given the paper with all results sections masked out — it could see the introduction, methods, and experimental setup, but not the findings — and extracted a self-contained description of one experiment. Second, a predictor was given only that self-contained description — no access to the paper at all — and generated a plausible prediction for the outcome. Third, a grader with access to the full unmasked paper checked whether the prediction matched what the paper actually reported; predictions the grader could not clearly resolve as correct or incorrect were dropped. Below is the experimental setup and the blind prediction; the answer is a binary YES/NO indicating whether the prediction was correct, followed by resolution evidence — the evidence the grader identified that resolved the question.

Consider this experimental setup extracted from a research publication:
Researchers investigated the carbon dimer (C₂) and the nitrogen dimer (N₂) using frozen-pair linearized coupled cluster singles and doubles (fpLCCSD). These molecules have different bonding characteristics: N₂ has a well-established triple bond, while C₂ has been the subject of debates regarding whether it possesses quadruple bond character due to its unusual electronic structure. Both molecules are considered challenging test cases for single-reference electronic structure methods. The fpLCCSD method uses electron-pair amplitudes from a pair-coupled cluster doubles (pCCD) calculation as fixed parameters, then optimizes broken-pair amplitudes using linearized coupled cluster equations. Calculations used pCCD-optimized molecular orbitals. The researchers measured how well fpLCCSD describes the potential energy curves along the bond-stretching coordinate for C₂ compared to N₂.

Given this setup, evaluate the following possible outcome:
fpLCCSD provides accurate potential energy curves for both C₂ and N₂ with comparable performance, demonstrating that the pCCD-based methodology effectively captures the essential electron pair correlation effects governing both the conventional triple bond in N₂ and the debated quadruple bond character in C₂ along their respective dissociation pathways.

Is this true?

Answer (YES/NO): NO